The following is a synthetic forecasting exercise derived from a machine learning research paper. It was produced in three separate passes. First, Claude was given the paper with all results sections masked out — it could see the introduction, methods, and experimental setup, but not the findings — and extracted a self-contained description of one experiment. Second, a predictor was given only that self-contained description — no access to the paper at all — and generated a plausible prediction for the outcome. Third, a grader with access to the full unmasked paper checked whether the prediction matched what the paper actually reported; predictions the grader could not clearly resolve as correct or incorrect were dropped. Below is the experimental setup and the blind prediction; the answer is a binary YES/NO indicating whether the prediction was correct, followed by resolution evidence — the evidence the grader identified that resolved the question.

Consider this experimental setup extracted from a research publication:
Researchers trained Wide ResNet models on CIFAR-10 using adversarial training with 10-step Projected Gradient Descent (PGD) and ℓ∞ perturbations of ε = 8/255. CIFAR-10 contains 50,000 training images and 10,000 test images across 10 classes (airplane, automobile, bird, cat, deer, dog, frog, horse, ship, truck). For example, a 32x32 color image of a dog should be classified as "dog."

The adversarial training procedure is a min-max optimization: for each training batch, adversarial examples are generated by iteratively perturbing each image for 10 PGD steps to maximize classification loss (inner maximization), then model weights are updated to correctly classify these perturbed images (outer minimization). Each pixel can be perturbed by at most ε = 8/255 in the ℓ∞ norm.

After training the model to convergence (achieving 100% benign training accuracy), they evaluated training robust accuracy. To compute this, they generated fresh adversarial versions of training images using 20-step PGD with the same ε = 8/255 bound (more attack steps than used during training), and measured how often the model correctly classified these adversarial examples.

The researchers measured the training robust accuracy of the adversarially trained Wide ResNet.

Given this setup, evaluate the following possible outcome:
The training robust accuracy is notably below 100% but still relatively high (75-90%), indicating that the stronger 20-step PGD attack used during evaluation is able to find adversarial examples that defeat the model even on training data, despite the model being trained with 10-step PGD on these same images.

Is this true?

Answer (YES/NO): NO